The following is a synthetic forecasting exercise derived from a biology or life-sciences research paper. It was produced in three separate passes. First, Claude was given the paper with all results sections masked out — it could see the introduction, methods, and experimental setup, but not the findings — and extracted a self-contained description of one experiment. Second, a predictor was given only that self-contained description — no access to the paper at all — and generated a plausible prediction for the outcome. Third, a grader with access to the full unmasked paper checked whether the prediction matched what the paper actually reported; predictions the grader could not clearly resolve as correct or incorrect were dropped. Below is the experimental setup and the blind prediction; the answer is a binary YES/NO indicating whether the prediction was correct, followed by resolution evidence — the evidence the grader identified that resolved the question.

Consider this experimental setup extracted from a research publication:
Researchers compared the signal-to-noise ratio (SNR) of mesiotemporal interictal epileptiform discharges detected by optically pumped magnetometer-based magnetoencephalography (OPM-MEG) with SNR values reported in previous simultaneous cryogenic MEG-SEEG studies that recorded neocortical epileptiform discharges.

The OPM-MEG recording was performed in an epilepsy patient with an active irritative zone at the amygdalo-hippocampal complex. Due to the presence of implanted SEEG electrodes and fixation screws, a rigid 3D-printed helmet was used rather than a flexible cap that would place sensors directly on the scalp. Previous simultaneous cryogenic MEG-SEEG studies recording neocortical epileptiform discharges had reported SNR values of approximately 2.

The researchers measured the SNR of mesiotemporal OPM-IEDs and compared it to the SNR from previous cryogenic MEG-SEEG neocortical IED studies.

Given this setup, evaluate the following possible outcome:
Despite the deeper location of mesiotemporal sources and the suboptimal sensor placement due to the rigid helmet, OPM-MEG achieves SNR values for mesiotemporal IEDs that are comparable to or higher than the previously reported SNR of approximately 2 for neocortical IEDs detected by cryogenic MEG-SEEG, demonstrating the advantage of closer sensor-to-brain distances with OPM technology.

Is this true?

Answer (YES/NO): NO